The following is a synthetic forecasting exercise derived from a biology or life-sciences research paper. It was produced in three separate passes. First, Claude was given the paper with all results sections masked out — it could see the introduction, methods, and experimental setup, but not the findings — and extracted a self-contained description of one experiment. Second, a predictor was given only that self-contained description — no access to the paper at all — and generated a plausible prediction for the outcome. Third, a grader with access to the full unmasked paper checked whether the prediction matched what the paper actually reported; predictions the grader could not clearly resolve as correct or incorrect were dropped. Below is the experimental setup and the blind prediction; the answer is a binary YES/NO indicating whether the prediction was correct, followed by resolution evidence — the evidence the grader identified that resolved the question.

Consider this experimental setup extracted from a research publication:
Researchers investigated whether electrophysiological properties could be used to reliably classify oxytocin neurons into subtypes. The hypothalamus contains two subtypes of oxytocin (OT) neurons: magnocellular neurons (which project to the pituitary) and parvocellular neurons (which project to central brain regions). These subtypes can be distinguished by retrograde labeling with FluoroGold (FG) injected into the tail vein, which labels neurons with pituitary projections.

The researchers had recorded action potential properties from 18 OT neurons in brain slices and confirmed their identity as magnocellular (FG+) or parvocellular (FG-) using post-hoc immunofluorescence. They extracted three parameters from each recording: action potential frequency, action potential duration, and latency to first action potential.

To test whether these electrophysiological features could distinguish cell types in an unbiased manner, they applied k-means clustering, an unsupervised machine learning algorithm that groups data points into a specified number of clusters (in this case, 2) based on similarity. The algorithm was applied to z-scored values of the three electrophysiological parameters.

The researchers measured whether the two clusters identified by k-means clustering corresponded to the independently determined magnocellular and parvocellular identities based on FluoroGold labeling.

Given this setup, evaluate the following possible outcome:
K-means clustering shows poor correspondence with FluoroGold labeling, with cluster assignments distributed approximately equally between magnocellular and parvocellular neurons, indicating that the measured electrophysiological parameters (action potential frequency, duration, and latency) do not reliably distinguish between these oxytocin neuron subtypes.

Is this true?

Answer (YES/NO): NO